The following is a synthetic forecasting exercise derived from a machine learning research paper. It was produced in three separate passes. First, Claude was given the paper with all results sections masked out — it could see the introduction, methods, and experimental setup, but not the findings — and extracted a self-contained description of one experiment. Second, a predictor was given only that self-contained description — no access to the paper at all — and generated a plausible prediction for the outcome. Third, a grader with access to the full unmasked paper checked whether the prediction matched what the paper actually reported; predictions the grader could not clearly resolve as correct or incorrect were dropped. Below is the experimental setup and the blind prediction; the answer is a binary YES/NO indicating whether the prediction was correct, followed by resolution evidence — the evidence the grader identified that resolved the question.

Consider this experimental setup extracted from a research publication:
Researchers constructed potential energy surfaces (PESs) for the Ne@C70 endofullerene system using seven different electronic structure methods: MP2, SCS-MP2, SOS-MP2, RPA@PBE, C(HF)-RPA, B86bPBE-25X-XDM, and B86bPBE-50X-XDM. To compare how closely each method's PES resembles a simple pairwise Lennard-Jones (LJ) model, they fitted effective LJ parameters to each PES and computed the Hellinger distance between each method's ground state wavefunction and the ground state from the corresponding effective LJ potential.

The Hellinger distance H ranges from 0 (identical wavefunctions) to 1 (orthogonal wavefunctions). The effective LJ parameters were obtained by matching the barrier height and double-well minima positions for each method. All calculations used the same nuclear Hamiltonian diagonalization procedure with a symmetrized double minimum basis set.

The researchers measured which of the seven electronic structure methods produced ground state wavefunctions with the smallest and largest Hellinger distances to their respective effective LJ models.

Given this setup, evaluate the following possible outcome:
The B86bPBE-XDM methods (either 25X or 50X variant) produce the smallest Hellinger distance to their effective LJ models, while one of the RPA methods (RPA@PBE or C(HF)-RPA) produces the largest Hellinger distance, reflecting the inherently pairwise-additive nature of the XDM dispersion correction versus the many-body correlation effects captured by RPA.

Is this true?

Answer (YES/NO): YES